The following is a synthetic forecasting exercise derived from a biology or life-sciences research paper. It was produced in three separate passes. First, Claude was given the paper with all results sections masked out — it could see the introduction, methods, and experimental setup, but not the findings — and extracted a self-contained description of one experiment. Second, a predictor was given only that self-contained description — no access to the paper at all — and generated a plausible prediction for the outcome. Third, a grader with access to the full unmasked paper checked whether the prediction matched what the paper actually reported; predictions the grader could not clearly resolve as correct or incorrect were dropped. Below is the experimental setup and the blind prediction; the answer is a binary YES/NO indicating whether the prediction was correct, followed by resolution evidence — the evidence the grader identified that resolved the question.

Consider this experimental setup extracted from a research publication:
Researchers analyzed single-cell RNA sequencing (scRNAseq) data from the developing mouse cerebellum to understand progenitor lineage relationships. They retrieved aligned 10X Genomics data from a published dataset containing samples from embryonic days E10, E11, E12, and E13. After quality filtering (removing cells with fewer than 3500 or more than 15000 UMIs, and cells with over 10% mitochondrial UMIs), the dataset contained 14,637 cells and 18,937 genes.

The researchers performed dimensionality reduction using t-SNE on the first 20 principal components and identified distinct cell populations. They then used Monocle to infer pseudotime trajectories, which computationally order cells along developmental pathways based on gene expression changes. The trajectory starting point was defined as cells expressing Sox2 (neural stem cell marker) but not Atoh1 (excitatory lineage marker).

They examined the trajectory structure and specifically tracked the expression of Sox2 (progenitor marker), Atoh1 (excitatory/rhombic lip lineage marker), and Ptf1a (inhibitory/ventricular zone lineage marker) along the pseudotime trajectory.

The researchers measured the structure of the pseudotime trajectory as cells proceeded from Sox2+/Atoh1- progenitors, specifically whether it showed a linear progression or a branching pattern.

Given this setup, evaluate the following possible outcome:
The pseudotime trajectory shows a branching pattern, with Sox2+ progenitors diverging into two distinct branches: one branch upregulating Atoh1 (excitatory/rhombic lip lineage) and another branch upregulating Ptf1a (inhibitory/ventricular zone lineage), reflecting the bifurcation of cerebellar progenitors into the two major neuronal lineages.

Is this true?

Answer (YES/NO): YES